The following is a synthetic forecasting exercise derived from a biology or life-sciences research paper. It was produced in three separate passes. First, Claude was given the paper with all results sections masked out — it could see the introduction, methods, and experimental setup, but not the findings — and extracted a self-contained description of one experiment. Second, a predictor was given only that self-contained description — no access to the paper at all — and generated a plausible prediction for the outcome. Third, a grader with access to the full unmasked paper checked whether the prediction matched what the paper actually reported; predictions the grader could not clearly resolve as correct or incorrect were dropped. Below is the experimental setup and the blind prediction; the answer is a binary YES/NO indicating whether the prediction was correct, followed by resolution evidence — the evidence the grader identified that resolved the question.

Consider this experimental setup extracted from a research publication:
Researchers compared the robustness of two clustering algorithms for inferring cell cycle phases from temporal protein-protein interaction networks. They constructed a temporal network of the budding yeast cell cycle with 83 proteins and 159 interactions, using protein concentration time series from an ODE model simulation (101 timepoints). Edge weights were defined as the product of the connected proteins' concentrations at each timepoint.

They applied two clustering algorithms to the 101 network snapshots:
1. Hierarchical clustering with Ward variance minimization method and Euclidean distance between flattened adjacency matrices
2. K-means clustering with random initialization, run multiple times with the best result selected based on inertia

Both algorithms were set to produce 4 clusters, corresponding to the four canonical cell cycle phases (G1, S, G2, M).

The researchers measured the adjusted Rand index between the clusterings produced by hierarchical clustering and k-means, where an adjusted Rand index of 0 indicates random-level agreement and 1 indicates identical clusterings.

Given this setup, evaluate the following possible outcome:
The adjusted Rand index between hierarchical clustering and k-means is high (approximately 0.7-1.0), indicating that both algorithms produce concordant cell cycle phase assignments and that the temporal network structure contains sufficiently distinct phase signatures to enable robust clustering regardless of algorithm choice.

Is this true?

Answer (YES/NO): YES